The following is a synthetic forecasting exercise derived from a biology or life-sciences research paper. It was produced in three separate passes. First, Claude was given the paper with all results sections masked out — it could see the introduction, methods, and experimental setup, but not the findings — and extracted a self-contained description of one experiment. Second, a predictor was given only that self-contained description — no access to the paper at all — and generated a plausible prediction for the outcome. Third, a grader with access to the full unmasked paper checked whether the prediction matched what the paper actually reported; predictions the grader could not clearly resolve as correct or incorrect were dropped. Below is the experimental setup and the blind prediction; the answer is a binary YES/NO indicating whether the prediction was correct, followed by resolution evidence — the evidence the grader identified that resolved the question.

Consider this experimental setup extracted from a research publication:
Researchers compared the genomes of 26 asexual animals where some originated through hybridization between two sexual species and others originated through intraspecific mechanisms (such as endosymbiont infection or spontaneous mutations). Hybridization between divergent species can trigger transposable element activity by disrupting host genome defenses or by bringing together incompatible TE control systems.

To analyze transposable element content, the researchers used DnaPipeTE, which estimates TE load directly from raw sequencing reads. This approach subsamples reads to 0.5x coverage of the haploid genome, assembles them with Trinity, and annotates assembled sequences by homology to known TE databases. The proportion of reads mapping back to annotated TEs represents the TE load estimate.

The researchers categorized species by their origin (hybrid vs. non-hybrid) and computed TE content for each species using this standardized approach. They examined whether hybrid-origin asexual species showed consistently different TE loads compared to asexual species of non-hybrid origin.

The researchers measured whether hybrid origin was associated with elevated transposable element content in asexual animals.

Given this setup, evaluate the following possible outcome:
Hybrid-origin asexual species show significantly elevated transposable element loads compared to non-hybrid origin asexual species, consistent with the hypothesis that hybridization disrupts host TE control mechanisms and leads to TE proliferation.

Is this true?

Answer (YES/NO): NO